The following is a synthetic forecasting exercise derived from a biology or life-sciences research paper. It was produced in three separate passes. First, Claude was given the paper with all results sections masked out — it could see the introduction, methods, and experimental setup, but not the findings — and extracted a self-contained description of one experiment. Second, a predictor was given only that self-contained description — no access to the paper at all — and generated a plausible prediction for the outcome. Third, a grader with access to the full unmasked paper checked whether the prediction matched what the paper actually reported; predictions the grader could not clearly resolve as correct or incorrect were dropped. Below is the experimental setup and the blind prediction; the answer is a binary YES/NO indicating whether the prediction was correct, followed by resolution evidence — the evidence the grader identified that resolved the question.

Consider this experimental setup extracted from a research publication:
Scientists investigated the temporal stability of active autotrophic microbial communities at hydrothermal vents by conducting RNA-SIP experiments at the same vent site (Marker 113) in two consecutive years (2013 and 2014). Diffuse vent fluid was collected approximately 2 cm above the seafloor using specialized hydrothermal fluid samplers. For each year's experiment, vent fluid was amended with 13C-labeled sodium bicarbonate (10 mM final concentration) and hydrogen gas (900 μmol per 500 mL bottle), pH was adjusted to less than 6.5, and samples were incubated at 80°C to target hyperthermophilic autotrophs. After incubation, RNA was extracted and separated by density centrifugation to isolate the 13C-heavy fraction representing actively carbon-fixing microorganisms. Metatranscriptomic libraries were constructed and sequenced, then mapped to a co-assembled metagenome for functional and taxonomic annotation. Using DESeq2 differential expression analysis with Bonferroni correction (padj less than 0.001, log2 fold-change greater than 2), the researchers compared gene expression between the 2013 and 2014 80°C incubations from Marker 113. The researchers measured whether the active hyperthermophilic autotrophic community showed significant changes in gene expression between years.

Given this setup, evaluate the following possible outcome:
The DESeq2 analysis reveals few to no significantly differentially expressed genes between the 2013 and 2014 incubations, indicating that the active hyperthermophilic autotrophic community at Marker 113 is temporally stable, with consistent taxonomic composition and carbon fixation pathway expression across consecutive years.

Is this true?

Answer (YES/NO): NO